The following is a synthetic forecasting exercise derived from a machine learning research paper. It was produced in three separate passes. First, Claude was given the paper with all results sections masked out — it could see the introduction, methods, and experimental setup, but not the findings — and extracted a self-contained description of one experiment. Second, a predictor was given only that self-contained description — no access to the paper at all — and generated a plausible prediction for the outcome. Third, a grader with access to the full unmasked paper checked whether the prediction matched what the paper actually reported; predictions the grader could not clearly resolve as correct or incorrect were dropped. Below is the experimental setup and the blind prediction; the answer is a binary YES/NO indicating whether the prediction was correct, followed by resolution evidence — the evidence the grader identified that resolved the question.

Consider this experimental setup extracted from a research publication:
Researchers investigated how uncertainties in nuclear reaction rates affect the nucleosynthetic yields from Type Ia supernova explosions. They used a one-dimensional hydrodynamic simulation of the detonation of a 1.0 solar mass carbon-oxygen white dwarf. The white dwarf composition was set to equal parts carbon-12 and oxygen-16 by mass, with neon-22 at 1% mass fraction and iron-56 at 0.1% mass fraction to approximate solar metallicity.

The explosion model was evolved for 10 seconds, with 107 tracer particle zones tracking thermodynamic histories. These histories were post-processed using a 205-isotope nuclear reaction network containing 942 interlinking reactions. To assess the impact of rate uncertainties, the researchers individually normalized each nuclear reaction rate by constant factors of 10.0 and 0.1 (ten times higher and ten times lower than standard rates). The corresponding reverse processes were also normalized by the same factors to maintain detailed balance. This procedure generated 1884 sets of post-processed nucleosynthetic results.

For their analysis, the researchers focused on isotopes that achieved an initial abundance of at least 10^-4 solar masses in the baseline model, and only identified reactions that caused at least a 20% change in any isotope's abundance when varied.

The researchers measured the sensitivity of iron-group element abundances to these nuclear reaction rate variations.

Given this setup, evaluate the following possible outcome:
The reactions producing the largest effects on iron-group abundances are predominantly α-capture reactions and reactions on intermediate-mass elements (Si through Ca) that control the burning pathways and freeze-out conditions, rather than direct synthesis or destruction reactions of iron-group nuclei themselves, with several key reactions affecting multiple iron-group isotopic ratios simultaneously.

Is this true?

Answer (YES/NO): NO